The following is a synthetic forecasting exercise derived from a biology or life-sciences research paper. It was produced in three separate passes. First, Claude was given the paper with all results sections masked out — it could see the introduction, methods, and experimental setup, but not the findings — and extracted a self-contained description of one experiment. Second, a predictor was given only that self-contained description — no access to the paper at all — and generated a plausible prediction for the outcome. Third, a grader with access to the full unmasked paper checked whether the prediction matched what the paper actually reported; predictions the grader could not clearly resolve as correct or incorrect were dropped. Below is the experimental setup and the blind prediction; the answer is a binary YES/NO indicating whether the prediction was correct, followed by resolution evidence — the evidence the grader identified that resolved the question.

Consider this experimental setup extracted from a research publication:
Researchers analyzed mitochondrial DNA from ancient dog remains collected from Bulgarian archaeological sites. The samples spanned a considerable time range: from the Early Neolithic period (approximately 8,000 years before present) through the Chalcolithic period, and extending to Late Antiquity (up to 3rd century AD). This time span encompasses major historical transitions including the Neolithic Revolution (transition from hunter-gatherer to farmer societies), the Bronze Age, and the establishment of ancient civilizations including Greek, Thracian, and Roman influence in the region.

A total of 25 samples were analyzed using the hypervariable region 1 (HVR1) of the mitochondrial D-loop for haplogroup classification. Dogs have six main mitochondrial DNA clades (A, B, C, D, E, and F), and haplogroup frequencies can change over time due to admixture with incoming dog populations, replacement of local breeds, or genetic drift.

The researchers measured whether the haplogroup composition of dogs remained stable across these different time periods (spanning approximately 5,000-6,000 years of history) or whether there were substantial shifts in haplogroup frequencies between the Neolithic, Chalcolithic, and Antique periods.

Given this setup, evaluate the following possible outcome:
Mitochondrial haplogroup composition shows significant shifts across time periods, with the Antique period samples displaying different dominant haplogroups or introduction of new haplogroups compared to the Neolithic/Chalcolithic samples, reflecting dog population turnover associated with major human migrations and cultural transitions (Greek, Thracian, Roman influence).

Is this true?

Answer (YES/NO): NO